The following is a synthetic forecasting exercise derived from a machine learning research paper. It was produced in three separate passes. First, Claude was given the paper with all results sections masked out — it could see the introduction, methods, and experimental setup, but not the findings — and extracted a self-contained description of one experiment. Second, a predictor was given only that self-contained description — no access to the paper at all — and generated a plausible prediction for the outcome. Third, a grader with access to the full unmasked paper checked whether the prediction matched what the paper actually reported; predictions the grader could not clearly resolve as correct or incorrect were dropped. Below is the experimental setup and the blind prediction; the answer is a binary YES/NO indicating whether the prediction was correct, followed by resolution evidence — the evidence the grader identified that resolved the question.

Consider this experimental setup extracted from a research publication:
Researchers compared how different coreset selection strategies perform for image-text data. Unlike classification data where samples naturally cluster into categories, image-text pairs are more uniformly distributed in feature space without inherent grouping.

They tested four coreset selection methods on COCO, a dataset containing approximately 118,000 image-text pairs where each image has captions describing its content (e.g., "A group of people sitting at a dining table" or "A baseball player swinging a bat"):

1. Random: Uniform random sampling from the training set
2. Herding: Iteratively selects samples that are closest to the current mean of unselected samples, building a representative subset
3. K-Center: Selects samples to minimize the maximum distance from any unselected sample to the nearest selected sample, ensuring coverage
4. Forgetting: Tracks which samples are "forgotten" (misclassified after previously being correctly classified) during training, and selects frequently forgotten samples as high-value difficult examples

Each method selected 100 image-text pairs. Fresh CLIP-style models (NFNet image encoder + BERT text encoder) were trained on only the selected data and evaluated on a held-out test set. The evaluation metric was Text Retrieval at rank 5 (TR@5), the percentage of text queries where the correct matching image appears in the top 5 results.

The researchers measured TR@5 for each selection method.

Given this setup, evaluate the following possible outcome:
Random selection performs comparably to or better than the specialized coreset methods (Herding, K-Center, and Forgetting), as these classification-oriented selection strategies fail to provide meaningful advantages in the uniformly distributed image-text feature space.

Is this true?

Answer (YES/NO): NO